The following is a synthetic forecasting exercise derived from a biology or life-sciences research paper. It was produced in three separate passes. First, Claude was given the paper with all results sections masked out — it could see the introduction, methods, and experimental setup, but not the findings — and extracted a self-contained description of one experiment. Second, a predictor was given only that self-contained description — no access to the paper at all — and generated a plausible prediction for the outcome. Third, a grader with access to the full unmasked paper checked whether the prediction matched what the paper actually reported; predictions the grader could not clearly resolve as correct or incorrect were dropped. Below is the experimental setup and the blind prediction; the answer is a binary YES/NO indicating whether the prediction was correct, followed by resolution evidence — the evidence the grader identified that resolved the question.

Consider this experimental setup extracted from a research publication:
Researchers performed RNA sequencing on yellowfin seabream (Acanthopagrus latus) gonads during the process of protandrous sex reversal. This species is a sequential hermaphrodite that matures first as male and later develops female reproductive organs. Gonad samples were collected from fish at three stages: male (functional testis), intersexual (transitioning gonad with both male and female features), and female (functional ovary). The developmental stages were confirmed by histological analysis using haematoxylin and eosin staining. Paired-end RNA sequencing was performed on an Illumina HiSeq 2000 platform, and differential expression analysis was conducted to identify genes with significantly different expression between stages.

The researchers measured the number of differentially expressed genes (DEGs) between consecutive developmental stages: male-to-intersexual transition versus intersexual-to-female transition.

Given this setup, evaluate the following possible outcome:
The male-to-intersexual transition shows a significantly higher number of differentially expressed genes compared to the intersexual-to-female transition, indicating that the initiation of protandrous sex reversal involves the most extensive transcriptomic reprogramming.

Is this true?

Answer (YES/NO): YES